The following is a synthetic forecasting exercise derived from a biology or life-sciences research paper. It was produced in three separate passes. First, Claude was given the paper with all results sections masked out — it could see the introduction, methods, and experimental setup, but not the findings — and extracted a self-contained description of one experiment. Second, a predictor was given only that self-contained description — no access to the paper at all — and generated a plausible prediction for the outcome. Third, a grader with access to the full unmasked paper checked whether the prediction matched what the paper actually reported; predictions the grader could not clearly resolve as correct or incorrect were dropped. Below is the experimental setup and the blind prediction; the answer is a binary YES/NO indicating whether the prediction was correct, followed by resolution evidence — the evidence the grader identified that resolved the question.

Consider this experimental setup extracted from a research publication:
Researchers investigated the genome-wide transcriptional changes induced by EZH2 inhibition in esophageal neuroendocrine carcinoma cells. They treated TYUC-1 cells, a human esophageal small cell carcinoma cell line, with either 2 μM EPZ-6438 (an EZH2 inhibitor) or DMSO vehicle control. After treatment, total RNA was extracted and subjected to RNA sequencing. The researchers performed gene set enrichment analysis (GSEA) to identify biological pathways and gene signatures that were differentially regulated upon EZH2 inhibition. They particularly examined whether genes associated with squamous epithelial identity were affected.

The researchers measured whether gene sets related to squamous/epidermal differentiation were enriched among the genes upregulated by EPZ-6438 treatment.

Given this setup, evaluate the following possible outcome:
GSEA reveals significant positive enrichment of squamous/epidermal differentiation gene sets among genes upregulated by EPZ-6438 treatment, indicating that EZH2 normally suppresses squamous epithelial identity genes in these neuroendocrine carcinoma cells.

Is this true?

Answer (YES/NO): YES